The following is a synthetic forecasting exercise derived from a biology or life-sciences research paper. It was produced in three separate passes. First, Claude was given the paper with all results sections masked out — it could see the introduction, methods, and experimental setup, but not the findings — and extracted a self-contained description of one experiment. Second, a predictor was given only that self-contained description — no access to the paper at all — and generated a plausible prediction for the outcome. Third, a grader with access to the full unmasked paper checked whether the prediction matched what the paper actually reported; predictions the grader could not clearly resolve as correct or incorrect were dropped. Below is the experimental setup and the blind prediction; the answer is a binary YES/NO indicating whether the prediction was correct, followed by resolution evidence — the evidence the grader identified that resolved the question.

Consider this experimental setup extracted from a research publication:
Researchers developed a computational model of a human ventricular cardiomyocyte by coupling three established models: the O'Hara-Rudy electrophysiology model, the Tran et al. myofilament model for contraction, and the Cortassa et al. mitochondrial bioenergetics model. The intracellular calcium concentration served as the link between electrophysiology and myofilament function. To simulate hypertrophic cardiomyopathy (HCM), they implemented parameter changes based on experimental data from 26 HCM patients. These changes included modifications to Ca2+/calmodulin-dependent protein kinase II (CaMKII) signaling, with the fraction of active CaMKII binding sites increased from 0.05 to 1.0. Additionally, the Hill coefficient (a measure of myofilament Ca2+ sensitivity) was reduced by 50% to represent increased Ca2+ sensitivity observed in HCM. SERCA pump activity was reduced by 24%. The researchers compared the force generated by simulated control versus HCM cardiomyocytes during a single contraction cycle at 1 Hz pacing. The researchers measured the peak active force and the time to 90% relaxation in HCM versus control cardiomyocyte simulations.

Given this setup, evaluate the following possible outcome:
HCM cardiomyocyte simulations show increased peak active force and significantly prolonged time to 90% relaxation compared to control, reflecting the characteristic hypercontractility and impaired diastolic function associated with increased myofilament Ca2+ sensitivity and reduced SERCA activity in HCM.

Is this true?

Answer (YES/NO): YES